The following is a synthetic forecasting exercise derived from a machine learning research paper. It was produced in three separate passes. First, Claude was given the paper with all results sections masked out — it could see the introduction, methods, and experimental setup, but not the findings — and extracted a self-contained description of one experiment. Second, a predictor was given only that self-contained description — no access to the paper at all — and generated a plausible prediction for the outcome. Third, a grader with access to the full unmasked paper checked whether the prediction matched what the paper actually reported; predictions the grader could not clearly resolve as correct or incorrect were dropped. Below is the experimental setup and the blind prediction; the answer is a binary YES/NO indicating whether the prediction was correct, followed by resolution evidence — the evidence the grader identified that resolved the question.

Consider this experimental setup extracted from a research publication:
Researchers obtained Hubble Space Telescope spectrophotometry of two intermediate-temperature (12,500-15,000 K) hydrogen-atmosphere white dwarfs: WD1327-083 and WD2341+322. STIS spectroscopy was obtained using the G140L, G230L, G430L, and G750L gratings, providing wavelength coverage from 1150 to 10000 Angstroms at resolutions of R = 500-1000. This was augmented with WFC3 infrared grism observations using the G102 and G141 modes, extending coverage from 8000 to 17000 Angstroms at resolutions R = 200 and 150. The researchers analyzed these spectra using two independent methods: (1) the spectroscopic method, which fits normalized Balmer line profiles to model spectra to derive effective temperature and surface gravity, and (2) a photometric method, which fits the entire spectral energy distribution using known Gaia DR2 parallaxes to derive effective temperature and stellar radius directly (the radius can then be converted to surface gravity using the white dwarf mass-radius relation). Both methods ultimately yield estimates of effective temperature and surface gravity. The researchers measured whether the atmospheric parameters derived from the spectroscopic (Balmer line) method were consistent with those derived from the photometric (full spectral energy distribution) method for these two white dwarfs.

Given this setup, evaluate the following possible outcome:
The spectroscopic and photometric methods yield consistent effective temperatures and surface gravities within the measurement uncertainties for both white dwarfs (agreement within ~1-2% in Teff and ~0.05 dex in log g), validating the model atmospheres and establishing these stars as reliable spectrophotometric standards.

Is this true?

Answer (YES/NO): YES